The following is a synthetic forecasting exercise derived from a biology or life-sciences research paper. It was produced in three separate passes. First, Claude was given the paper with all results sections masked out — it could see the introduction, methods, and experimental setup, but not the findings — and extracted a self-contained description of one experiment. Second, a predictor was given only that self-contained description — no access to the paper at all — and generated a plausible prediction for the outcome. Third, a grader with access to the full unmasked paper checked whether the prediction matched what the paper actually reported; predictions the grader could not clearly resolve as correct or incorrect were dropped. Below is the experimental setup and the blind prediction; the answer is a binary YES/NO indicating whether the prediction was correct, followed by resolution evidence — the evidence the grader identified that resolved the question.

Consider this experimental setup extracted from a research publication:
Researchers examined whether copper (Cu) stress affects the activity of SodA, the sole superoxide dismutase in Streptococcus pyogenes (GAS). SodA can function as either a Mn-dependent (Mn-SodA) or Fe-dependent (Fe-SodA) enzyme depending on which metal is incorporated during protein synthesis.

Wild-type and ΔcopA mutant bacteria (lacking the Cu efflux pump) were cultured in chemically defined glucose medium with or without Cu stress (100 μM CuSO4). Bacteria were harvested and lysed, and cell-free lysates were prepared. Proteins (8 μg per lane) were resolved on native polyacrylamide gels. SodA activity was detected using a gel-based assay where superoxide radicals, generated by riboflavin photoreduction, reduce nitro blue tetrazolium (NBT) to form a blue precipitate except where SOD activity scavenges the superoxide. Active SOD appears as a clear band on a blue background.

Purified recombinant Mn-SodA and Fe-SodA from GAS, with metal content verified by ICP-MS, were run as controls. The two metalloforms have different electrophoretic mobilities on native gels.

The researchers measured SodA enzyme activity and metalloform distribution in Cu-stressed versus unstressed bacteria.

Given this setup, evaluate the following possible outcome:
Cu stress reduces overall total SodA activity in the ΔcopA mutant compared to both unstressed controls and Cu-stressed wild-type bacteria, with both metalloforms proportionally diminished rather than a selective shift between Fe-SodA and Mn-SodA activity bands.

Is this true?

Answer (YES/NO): NO